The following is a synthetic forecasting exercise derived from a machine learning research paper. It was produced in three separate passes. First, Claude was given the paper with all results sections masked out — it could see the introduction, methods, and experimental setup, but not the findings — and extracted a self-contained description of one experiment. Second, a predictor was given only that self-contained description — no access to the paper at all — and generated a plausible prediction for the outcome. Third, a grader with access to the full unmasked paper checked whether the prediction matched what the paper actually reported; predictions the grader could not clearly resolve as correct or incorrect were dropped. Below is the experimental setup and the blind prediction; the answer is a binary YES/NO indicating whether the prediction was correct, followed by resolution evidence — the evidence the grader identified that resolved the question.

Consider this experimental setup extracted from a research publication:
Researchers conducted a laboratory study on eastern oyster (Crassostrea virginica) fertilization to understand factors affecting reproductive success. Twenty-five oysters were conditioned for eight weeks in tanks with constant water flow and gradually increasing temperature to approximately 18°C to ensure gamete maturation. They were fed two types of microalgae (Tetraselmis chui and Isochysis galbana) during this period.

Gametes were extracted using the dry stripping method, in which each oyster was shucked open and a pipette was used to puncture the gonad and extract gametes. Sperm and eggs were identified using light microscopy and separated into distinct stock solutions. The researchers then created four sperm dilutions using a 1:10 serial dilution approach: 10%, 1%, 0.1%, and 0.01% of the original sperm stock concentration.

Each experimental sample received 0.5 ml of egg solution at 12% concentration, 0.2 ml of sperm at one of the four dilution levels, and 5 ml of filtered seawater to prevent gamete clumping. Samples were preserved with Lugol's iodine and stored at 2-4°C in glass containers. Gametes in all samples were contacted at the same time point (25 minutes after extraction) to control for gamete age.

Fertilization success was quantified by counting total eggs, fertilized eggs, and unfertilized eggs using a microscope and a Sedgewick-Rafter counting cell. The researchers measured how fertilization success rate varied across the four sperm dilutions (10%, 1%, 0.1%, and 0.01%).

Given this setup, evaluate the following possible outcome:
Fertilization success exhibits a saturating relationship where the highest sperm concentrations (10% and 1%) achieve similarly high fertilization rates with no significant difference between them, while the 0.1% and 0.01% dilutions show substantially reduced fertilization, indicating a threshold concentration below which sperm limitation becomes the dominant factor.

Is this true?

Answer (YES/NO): NO